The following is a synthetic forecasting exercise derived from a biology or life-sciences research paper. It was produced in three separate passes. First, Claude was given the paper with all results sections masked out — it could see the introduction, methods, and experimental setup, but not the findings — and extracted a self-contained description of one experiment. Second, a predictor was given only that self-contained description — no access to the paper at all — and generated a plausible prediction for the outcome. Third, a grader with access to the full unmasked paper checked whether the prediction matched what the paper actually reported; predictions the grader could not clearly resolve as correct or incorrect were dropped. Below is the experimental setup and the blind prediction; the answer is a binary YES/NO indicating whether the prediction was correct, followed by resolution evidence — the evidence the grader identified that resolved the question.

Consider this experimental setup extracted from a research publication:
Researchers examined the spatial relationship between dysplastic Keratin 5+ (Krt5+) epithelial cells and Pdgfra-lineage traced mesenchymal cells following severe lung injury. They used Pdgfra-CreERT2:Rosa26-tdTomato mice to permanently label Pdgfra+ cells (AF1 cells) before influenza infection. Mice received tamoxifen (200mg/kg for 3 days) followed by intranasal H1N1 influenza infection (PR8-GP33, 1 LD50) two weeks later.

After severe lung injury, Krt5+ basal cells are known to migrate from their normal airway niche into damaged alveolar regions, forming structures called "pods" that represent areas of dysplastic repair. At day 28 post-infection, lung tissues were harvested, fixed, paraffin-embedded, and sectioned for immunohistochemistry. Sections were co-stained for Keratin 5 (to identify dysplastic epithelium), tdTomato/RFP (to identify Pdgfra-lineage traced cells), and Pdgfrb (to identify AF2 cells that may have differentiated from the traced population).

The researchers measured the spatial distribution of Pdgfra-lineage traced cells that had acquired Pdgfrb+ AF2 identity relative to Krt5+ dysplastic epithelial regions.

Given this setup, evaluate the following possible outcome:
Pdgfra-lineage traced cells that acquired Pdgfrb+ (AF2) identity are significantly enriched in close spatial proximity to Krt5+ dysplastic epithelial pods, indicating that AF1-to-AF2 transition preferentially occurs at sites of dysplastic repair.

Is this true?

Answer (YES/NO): YES